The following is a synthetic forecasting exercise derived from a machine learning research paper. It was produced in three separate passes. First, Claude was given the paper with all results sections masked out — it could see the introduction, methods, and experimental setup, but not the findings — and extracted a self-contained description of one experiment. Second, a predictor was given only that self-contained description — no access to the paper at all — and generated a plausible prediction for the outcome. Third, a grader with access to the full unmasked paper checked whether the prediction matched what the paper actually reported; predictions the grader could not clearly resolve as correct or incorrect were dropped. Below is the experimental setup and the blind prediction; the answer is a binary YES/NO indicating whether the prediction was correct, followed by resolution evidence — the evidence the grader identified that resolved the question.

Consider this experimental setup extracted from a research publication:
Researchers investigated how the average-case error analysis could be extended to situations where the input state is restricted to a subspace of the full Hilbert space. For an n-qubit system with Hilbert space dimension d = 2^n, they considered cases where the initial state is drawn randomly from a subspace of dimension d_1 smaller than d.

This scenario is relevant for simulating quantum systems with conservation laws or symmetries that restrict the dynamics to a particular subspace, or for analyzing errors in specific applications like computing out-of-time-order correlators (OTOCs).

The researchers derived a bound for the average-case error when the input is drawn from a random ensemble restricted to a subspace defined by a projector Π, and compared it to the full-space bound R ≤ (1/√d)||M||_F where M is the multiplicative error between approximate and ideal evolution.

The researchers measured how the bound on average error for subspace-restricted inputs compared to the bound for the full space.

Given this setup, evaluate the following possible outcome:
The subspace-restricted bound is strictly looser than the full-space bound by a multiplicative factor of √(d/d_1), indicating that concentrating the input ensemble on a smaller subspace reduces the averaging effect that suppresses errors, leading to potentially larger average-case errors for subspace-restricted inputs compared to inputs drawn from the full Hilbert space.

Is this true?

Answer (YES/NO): NO